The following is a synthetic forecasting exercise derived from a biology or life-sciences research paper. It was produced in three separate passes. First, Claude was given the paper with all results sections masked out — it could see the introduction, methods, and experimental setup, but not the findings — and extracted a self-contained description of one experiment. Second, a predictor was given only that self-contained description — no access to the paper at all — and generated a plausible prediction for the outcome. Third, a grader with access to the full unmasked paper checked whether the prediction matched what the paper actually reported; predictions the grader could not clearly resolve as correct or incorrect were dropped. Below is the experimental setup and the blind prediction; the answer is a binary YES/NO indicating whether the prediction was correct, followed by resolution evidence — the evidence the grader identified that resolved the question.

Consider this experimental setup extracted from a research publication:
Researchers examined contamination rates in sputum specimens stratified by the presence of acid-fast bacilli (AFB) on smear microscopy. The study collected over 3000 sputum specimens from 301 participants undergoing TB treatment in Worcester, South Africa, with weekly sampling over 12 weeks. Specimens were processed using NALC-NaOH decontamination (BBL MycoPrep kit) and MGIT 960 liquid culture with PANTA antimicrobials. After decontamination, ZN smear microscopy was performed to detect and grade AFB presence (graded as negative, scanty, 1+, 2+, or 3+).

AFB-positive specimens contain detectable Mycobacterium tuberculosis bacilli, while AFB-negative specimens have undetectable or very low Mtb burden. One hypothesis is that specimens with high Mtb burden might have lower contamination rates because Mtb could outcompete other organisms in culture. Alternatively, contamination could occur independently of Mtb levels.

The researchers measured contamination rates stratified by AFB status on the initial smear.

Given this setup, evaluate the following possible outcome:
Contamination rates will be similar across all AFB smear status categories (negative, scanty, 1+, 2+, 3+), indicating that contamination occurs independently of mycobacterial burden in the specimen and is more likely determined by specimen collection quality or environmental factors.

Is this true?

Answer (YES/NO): NO